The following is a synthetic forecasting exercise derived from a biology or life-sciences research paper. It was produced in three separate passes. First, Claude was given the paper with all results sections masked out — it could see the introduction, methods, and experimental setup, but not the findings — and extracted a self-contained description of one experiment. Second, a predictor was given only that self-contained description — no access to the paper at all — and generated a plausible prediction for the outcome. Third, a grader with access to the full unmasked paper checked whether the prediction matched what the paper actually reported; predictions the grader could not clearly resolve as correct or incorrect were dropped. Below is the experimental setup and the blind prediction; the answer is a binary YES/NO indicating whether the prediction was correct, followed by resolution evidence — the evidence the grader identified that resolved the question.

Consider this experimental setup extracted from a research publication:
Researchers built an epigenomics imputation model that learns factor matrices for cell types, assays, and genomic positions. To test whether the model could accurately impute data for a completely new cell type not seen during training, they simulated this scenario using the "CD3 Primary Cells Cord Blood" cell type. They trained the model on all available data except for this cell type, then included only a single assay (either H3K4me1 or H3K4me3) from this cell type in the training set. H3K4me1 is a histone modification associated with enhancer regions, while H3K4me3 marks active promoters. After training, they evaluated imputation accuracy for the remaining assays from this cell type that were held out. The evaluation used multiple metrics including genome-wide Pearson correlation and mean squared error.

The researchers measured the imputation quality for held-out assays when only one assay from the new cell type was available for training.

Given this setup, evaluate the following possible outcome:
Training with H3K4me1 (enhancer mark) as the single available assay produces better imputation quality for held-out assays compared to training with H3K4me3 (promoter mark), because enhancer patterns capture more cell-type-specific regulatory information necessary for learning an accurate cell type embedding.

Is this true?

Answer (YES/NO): NO